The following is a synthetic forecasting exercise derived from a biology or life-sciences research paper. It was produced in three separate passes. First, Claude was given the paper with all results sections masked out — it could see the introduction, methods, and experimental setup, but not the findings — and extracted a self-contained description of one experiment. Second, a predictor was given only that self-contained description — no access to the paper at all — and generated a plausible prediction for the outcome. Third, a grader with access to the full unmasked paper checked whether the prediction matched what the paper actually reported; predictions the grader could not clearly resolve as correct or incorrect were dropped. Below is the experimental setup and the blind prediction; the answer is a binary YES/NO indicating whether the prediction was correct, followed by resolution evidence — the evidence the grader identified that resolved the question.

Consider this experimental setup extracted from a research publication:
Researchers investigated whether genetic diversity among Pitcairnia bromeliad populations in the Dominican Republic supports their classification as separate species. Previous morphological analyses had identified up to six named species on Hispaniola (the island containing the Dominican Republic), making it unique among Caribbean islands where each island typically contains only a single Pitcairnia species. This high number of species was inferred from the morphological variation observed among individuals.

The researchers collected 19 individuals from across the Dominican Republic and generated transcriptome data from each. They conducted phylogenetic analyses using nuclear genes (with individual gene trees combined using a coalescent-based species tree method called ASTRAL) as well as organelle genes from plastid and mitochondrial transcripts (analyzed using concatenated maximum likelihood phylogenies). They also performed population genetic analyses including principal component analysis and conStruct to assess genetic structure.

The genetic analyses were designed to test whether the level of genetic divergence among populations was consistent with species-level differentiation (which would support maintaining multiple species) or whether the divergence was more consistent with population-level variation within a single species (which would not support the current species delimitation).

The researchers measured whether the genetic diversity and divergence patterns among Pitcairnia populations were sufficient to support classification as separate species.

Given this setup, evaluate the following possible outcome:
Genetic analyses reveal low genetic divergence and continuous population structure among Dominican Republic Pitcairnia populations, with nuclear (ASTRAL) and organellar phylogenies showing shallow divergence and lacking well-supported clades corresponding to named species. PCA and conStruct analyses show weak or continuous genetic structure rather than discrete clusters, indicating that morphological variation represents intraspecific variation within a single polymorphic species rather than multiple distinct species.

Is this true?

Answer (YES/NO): NO